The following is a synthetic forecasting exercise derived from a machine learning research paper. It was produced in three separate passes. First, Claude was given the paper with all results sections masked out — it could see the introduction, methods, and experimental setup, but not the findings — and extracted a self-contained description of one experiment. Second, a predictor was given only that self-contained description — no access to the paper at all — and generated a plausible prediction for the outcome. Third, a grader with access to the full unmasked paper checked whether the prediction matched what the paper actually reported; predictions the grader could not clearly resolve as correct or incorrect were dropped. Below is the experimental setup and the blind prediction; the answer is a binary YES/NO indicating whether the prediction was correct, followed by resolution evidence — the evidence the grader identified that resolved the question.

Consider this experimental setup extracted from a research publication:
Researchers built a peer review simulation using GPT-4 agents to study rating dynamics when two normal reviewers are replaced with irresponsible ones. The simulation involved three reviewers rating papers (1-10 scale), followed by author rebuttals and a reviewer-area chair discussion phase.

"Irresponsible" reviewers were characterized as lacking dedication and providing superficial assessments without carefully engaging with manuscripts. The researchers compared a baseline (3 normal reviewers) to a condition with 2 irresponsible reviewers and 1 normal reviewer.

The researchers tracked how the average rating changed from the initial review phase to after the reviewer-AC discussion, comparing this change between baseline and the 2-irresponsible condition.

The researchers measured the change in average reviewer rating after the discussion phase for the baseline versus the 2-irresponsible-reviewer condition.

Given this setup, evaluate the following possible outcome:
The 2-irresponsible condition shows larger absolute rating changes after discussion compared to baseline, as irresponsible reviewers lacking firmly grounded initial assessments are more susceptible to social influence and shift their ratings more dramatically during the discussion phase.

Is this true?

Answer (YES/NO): NO